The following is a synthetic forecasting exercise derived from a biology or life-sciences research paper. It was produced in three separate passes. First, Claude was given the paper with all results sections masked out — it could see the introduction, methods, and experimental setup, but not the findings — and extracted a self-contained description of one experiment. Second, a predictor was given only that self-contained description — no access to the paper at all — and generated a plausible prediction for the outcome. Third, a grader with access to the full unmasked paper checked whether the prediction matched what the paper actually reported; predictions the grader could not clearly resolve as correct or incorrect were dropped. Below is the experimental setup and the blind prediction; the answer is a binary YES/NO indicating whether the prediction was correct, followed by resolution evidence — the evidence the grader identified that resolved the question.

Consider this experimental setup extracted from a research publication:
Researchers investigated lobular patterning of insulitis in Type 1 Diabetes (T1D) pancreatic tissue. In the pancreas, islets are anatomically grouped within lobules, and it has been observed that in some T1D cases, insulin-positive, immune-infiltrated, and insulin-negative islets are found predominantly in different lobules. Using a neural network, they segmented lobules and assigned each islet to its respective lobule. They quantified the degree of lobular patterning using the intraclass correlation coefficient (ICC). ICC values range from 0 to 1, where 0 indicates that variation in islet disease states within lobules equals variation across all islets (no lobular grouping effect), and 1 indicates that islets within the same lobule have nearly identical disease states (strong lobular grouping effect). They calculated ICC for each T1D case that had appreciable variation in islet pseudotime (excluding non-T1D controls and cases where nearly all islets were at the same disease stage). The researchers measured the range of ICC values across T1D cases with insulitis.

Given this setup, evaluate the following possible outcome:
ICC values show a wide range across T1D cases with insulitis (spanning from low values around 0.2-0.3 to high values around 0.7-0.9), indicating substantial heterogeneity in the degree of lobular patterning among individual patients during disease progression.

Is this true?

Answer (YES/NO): YES